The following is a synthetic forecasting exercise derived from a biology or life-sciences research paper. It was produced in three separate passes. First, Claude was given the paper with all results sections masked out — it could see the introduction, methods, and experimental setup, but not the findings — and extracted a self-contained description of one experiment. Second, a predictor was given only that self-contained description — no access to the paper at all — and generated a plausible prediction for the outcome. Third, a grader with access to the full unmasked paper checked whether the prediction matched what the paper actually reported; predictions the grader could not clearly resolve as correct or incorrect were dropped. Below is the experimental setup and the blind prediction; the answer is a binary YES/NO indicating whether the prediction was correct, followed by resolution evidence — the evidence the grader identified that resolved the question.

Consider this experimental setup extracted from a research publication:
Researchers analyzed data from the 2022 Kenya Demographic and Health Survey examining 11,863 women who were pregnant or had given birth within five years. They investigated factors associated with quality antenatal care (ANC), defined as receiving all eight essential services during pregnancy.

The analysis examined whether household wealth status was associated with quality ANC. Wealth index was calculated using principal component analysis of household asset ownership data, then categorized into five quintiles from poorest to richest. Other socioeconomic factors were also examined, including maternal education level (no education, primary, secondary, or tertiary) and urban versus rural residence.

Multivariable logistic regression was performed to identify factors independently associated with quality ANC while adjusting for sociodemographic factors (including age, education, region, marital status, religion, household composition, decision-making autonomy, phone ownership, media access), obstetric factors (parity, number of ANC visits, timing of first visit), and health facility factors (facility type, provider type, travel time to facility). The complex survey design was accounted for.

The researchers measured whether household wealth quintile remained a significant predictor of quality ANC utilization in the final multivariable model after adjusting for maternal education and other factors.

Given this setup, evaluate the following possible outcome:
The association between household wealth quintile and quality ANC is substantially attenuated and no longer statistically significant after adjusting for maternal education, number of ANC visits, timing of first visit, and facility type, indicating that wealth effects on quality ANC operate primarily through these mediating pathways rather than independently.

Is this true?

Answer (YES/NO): NO